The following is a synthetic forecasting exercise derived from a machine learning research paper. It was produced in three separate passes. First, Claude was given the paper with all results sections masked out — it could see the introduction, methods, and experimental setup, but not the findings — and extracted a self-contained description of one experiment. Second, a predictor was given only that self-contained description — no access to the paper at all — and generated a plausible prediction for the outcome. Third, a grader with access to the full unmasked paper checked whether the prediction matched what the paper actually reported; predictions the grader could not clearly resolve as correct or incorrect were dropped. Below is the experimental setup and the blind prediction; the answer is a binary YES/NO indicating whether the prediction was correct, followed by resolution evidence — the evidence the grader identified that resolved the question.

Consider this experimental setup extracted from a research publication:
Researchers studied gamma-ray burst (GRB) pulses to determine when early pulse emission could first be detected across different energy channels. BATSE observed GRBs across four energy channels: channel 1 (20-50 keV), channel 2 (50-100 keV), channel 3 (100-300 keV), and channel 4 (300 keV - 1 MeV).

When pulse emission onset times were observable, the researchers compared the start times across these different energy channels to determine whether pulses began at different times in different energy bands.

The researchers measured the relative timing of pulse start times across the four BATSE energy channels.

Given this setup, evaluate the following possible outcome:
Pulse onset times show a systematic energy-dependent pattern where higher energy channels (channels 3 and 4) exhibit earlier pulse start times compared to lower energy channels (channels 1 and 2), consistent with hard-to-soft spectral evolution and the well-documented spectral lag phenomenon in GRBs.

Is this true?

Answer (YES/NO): NO